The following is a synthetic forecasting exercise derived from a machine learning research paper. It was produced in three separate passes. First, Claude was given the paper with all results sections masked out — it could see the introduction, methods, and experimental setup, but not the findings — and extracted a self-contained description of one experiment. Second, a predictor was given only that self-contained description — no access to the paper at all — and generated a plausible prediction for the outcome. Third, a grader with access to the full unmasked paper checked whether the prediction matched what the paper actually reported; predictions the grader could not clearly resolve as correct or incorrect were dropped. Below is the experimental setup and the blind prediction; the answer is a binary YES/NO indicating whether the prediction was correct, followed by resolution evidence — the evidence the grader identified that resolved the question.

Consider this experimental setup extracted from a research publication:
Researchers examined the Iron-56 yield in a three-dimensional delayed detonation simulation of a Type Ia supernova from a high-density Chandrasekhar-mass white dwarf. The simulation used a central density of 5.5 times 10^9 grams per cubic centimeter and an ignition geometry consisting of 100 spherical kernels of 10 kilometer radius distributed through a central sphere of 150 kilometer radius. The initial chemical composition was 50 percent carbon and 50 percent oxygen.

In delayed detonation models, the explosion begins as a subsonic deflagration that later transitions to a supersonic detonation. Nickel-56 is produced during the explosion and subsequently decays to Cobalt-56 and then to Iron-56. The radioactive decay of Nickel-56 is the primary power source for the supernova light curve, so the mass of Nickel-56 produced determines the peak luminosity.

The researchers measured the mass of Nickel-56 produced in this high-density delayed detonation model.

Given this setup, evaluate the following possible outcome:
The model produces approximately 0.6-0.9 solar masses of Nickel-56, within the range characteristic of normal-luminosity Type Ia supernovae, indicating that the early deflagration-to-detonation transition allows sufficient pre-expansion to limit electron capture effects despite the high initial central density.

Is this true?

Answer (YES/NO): YES